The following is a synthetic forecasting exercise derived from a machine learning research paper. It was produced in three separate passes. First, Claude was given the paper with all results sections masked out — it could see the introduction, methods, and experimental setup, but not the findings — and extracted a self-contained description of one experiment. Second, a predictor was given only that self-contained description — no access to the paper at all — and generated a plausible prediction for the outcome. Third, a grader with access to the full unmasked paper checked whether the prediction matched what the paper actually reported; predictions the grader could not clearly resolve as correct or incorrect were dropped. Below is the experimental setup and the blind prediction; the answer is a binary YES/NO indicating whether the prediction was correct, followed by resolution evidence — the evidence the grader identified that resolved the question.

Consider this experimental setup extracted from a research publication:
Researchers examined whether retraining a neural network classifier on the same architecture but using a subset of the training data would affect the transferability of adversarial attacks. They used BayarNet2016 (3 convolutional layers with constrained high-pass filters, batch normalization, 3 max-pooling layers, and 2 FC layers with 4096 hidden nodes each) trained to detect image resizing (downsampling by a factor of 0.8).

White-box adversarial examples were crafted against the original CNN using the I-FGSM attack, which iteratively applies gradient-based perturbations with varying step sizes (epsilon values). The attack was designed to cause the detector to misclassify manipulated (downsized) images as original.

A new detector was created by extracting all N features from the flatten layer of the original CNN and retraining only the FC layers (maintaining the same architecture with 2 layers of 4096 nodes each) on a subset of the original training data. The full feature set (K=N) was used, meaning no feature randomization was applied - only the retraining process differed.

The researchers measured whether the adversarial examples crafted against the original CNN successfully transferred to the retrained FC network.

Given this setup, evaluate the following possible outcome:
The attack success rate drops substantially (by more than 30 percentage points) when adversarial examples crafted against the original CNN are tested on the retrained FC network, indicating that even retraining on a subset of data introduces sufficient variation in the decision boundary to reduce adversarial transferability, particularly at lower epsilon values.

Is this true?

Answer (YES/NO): NO